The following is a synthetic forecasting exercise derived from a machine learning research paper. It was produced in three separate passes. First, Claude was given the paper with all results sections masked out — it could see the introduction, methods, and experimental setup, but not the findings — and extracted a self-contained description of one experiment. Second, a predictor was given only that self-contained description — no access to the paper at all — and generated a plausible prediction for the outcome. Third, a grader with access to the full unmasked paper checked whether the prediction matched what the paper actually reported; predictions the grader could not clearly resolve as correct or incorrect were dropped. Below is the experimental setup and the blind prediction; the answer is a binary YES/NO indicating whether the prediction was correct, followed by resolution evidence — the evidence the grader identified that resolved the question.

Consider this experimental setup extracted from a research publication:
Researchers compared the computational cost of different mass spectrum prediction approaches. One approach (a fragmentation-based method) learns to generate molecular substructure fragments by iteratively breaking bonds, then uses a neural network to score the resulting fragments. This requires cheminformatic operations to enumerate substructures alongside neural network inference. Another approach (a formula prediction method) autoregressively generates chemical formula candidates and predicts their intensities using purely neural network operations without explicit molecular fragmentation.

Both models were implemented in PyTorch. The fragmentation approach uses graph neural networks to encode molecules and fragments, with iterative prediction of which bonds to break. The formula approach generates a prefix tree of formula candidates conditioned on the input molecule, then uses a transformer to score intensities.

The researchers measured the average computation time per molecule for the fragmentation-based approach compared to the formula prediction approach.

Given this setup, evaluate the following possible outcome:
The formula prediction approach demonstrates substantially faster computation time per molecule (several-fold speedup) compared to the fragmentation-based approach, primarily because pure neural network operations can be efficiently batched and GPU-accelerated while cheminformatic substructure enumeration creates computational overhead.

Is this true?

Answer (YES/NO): YES